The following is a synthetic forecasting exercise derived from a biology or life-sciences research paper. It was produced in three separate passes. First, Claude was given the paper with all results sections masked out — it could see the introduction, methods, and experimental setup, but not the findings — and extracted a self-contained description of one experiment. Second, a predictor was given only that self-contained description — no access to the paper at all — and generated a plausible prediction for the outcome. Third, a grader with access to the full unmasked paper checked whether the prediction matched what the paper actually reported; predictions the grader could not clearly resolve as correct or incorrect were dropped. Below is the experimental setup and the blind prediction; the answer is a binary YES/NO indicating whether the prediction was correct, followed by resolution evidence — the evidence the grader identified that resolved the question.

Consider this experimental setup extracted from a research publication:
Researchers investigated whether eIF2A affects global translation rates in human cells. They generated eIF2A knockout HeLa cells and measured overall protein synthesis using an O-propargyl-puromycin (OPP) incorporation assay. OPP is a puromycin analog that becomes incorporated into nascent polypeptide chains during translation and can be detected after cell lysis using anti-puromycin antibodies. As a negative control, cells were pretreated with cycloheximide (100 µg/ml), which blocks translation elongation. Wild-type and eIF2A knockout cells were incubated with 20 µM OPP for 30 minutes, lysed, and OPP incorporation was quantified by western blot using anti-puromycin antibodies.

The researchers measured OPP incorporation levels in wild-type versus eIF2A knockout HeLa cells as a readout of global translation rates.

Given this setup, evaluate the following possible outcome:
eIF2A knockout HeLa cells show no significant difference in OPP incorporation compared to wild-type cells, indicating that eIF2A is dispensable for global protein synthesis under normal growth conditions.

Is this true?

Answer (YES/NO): YES